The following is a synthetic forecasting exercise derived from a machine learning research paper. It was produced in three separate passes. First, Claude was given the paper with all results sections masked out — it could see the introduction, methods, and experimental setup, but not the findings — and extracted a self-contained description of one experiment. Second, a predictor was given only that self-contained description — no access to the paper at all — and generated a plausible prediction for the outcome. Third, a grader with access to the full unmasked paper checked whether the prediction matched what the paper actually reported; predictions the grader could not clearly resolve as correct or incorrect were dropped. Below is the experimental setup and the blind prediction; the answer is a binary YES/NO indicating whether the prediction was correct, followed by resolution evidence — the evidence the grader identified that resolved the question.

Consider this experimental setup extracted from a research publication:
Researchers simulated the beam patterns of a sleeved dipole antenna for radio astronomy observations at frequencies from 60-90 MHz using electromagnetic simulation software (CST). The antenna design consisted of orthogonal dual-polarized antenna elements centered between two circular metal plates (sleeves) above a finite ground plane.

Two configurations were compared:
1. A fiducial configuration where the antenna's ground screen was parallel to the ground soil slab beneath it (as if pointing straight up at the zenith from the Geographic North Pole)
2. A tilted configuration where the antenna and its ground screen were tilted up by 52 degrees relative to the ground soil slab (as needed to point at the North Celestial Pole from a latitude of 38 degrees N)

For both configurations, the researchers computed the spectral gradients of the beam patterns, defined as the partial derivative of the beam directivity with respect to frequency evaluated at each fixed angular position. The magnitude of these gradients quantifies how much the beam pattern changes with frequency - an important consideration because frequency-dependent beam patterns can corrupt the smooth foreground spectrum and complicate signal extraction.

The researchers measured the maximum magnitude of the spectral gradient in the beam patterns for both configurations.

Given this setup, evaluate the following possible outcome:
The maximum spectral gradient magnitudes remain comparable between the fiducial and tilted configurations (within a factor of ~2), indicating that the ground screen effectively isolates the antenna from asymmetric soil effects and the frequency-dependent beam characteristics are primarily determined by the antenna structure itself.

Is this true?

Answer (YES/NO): NO